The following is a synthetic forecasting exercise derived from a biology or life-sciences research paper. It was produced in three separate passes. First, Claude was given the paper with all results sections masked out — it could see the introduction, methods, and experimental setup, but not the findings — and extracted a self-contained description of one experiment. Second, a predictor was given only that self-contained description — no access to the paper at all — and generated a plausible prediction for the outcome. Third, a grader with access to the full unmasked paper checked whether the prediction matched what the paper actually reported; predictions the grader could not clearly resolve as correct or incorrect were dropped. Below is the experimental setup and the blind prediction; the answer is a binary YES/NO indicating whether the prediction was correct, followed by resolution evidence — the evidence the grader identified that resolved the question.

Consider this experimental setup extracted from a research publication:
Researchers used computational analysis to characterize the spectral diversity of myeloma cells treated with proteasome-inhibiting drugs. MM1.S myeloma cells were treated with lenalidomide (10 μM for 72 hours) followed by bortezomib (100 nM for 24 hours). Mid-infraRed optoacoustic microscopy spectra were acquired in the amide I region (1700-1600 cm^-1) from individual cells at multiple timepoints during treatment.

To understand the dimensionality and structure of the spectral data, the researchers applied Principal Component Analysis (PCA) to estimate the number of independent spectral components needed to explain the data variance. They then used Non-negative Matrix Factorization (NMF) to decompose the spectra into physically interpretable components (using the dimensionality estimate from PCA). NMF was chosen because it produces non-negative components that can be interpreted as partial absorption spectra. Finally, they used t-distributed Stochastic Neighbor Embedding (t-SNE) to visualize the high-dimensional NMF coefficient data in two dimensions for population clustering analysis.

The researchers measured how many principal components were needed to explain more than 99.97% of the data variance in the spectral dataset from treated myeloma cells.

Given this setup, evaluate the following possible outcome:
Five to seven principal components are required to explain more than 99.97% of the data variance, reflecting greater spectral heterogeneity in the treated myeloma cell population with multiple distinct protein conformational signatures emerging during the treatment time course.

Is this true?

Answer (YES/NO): YES